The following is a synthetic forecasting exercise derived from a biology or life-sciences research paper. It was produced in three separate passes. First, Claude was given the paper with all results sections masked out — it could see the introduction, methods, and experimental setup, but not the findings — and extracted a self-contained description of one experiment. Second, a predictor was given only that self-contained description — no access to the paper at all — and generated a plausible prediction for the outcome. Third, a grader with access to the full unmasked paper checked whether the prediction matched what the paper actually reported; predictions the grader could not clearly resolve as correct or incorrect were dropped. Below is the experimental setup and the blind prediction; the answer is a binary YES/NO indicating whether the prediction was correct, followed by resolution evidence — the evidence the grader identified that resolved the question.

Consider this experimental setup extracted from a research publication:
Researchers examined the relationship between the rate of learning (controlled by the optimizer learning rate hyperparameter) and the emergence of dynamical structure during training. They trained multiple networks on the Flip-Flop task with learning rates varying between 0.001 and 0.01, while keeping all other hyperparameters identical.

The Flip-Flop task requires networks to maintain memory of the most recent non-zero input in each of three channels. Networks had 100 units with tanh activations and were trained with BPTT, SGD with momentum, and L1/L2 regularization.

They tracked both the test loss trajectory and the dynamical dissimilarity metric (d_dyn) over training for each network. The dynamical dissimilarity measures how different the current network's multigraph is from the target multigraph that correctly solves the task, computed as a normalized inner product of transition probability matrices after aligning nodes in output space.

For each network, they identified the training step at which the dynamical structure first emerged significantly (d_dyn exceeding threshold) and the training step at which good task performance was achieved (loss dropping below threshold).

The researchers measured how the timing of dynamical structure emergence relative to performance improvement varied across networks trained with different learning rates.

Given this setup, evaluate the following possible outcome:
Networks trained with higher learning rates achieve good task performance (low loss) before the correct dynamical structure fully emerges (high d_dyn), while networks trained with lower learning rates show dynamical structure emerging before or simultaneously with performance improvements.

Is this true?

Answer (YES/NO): NO